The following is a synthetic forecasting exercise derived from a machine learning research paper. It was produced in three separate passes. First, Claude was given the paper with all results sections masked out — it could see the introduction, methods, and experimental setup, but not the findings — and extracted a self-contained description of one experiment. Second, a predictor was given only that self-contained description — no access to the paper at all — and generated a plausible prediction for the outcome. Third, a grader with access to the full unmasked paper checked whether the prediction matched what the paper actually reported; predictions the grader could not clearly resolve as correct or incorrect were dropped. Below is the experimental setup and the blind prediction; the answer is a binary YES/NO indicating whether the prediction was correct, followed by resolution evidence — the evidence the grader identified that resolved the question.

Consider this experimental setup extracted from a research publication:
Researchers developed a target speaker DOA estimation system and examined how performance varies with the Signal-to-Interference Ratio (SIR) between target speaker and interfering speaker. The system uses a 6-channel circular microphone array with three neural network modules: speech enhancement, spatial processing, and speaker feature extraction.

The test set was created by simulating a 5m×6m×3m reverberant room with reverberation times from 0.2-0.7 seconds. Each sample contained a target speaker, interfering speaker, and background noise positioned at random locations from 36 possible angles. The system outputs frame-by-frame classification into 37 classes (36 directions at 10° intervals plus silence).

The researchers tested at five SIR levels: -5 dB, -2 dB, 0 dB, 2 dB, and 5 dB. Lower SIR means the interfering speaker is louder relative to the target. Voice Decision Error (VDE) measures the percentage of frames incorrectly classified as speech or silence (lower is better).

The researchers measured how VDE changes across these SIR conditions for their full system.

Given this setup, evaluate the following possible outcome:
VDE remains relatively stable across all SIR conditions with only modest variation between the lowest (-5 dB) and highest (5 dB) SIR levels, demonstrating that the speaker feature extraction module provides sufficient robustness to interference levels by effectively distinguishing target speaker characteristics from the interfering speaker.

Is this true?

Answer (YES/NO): NO